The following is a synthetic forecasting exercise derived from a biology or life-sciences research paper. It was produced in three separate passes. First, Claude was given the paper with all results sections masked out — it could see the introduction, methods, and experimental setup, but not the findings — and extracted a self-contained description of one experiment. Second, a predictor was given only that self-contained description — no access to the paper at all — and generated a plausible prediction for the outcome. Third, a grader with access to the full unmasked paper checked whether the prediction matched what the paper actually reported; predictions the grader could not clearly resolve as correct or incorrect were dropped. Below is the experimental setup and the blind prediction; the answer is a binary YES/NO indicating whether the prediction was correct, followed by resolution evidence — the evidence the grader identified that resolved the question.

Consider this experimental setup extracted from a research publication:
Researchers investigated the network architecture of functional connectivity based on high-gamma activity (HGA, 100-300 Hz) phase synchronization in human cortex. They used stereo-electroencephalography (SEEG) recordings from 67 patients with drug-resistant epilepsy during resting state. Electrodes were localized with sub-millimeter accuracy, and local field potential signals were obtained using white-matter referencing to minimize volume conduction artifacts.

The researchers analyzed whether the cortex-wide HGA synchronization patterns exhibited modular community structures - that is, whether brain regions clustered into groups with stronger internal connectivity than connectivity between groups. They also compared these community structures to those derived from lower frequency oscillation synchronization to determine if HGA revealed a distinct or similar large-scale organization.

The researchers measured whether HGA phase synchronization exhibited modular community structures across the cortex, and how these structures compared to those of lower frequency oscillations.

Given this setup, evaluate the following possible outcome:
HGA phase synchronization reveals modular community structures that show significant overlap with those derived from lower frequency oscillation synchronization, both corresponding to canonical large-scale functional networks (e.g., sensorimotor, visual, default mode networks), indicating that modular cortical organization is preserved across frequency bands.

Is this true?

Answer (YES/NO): NO